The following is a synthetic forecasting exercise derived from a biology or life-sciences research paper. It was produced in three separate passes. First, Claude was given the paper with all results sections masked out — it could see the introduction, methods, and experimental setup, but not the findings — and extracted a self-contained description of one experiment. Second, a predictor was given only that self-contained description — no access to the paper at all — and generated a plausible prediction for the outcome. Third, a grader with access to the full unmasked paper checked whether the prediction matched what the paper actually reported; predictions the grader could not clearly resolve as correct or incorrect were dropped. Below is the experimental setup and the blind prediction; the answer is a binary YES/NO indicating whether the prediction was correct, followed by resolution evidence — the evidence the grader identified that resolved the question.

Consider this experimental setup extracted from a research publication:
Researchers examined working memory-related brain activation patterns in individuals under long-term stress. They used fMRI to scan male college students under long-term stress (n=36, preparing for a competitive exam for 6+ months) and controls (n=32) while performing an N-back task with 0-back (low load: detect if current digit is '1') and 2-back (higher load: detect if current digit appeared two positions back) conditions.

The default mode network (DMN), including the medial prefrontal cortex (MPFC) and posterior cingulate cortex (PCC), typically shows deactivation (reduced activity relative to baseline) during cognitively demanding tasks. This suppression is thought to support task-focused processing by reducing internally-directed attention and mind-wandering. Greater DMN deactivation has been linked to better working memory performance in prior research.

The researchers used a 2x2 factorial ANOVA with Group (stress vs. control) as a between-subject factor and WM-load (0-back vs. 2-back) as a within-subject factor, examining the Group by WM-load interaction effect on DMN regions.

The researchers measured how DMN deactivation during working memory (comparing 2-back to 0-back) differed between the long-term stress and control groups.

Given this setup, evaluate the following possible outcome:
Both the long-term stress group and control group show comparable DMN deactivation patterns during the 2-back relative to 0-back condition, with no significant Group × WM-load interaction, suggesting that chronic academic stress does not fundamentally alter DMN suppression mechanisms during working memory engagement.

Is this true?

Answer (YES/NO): NO